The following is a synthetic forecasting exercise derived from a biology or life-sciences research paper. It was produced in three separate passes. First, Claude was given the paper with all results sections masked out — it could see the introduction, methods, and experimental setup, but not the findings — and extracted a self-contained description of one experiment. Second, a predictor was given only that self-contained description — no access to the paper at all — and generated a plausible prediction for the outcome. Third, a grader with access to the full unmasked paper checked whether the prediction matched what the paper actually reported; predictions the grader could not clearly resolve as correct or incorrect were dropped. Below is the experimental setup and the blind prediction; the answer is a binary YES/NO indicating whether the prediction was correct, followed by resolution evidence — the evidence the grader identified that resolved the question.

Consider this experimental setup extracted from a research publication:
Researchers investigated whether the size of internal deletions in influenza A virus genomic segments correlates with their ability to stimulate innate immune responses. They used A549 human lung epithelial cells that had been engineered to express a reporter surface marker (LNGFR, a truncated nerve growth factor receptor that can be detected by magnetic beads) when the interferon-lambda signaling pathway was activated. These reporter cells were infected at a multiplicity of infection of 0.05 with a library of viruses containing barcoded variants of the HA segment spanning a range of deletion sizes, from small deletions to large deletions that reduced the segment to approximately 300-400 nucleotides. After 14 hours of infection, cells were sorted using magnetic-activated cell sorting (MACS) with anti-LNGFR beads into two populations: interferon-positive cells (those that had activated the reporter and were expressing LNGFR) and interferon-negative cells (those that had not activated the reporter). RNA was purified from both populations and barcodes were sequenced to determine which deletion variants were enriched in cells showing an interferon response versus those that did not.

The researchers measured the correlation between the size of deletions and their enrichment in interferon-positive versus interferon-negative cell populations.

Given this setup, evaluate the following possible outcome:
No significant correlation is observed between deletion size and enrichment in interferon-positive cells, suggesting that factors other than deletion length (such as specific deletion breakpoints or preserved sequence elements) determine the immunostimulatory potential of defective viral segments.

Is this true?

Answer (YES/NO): YES